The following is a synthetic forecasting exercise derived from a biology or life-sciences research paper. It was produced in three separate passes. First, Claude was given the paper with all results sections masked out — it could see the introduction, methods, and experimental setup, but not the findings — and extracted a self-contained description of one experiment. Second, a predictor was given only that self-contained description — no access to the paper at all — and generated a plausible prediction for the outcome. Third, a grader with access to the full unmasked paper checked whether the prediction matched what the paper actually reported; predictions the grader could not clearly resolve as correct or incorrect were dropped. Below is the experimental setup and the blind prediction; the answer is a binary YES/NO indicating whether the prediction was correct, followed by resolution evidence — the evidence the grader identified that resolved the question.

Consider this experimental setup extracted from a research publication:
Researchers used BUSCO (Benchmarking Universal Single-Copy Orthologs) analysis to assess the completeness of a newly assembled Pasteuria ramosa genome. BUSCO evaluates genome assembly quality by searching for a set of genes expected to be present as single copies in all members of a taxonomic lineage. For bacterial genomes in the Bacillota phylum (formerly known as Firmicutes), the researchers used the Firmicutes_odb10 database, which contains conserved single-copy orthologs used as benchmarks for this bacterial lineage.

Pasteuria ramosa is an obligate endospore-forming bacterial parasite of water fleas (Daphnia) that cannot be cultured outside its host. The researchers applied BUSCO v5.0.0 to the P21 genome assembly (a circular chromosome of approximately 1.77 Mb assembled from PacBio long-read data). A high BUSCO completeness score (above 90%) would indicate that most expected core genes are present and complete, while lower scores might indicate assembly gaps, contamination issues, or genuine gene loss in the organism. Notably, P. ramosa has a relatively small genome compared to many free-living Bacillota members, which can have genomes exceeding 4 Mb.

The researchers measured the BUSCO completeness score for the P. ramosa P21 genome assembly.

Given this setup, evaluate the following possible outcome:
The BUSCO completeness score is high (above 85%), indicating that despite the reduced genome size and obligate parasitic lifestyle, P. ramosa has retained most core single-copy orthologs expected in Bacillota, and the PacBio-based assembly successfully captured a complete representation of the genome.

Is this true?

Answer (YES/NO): NO